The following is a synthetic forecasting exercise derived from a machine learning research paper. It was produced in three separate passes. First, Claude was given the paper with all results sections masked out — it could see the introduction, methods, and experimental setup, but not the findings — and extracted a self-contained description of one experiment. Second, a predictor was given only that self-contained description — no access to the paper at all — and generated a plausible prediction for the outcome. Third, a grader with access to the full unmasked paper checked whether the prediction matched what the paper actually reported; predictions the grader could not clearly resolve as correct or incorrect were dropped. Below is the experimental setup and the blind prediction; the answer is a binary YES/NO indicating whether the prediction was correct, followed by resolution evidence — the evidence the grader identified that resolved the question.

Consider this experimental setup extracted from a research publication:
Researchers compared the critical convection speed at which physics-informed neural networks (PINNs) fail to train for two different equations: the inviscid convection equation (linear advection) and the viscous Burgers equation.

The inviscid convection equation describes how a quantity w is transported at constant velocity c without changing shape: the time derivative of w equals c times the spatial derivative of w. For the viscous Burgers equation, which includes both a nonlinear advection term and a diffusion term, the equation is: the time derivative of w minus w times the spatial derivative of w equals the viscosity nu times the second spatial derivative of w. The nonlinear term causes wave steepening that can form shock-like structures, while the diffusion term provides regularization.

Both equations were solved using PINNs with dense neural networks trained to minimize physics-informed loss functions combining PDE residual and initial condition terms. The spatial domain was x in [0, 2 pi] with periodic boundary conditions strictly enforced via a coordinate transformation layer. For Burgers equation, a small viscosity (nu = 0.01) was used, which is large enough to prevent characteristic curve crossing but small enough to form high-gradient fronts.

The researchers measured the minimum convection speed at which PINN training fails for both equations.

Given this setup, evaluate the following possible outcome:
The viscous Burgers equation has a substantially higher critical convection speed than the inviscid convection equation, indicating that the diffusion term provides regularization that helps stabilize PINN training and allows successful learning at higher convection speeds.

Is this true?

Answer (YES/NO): NO